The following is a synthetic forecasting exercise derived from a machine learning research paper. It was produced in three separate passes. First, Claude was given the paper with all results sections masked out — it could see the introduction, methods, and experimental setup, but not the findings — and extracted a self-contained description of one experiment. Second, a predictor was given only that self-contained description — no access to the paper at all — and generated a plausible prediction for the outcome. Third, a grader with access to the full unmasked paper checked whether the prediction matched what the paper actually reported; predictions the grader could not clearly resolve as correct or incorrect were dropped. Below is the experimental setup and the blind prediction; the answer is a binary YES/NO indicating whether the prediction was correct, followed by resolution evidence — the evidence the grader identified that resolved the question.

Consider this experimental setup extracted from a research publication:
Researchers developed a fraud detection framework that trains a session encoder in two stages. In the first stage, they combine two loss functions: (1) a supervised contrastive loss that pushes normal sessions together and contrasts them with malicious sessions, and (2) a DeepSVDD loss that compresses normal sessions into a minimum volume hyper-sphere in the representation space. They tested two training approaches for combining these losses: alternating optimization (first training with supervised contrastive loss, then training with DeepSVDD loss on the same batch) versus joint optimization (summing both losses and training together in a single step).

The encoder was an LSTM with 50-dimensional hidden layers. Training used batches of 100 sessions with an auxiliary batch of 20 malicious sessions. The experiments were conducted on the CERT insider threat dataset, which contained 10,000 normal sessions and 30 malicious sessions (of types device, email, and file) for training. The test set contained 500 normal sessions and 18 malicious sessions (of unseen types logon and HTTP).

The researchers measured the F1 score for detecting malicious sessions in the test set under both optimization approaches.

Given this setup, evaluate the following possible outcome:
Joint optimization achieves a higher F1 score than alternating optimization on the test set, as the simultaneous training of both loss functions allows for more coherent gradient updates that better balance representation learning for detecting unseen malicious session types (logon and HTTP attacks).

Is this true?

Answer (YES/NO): NO